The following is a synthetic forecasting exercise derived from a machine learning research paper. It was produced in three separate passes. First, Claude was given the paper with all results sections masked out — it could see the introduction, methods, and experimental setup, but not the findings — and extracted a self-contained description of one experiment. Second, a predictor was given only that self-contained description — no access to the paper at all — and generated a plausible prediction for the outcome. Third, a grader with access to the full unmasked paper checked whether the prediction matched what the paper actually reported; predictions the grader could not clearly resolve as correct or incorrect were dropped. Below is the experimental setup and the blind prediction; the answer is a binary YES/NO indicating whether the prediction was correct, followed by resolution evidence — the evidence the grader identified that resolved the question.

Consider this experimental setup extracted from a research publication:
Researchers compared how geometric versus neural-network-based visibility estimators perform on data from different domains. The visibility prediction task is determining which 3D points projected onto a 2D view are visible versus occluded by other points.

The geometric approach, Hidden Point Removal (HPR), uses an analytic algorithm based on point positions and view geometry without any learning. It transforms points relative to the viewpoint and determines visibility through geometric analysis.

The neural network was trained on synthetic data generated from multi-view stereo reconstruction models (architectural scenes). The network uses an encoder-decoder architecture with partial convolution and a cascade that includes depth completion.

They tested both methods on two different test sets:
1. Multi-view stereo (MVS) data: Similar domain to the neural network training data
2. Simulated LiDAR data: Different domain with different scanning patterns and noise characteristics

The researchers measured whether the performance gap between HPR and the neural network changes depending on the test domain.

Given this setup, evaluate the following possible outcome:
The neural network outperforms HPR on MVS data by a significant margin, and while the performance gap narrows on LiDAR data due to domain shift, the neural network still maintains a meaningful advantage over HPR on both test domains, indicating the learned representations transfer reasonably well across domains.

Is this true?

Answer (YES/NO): YES